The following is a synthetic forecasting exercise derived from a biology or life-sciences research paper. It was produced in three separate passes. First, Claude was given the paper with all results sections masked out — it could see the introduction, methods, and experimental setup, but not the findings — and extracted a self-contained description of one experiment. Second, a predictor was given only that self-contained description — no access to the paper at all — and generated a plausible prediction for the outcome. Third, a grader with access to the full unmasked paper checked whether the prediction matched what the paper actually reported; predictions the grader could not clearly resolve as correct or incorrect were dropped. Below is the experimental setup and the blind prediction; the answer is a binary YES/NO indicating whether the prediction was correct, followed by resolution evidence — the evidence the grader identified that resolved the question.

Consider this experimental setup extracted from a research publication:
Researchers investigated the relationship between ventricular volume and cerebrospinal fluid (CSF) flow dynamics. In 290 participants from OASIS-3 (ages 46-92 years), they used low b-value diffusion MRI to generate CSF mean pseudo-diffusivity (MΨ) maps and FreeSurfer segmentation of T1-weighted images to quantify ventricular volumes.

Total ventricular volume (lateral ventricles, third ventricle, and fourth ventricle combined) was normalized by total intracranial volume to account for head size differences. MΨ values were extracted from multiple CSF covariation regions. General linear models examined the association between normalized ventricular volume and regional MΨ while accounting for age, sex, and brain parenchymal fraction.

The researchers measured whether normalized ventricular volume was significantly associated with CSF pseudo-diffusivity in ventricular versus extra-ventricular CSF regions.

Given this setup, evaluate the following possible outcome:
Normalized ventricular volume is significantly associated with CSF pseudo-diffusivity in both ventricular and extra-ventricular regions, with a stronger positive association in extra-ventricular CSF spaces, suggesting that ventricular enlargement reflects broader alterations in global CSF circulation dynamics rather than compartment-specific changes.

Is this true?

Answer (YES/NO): NO